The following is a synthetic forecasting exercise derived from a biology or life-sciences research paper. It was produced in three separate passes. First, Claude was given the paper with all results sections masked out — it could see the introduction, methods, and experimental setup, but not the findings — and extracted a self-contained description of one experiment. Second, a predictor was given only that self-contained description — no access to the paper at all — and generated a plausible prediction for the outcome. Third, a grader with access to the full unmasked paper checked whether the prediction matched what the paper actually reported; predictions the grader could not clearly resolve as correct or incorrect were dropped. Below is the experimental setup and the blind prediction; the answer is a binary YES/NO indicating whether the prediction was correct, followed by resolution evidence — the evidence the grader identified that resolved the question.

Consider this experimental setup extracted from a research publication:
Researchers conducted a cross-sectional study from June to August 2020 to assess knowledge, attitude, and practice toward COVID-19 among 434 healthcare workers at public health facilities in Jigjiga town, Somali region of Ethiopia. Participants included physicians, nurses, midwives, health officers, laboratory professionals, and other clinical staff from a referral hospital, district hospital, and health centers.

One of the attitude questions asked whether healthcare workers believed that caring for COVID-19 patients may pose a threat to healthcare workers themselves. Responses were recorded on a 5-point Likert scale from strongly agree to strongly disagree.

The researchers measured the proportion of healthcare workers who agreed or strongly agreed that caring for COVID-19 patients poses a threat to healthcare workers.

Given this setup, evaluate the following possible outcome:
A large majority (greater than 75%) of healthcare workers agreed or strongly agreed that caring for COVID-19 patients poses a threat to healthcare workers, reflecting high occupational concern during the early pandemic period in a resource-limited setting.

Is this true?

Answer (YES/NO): NO